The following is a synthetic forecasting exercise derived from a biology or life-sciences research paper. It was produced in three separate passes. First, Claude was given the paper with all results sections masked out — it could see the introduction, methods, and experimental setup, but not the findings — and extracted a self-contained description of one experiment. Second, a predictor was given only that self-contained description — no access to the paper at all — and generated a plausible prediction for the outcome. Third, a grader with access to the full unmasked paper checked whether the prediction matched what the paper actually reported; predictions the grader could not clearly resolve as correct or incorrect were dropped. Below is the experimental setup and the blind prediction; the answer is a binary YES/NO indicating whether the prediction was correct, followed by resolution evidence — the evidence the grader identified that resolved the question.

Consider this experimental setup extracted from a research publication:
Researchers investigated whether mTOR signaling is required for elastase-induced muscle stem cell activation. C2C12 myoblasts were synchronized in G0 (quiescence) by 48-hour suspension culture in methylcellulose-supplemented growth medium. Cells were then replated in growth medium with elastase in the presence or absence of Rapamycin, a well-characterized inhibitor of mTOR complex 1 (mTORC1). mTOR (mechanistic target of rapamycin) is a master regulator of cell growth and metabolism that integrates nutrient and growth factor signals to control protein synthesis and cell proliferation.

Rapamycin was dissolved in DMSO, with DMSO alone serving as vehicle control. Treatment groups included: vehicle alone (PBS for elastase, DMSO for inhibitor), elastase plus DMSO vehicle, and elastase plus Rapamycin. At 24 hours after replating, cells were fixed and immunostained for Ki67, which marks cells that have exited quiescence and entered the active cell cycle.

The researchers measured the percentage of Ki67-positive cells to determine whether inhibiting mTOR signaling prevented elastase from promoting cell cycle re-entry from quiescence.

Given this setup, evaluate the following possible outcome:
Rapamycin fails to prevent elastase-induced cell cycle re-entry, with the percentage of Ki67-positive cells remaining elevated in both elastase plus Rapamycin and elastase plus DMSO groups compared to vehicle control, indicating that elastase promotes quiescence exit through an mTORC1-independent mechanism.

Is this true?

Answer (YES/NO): NO